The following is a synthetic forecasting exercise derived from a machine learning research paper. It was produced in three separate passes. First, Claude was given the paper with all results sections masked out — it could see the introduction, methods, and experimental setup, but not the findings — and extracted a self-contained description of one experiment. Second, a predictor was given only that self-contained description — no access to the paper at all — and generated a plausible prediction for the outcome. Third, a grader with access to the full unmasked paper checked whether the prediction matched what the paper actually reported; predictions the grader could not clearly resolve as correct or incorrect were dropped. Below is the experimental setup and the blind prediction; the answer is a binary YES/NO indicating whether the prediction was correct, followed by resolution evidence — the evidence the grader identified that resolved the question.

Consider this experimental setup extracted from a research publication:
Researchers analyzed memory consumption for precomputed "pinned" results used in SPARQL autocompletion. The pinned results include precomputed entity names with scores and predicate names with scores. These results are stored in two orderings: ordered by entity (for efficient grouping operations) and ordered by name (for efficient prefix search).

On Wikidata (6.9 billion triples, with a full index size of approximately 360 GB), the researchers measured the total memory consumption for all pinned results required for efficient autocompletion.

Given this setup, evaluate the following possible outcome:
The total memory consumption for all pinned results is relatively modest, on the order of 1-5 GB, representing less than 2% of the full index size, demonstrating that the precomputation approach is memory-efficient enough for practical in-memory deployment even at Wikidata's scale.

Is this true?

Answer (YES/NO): NO